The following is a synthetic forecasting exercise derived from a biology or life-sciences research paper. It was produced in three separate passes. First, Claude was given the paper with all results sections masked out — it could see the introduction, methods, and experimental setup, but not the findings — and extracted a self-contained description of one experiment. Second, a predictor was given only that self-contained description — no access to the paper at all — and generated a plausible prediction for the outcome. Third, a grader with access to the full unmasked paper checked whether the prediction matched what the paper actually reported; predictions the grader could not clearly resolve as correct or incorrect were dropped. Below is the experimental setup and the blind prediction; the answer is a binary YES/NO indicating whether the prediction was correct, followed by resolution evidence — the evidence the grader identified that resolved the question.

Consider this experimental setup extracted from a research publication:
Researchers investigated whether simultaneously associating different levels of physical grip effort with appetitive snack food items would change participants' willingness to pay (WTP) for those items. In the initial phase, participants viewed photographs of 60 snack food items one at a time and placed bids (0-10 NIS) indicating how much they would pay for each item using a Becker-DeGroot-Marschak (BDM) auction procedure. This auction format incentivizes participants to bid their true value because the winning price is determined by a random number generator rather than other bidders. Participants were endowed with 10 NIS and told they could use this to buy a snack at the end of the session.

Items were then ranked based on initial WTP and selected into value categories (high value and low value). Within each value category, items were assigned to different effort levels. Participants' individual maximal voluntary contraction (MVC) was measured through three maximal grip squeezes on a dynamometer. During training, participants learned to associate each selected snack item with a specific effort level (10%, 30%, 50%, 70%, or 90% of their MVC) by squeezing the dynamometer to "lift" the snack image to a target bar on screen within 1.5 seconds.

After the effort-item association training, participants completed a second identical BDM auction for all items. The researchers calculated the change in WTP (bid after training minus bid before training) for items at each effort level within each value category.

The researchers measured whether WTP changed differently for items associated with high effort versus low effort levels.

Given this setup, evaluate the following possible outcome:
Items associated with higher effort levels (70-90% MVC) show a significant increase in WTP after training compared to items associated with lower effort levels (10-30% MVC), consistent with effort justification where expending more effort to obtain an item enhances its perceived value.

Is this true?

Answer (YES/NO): NO